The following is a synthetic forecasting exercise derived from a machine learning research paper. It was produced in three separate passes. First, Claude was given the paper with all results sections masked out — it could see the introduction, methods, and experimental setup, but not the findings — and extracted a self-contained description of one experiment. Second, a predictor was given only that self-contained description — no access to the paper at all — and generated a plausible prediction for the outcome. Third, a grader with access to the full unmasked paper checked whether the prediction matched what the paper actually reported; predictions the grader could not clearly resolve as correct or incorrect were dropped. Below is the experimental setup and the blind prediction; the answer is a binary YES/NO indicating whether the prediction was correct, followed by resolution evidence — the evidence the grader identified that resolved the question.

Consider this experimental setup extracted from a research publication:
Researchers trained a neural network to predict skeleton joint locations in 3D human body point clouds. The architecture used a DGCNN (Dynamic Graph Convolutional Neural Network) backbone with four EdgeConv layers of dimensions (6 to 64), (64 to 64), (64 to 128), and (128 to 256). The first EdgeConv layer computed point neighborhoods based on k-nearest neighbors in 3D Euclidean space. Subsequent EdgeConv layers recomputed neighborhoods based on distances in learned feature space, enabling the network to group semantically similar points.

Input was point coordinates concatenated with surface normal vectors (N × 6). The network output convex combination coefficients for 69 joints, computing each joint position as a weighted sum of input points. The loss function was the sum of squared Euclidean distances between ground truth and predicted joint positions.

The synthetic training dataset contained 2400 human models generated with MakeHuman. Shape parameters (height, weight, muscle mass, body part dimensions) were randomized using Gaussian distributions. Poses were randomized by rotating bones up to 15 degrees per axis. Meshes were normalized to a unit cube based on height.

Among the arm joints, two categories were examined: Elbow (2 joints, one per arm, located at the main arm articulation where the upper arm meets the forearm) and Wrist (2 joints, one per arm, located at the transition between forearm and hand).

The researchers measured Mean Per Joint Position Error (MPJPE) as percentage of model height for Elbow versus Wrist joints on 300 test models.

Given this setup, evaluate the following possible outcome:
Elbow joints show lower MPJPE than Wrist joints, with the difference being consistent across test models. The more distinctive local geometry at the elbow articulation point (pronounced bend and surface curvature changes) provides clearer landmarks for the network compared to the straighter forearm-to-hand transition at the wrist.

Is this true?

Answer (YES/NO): NO